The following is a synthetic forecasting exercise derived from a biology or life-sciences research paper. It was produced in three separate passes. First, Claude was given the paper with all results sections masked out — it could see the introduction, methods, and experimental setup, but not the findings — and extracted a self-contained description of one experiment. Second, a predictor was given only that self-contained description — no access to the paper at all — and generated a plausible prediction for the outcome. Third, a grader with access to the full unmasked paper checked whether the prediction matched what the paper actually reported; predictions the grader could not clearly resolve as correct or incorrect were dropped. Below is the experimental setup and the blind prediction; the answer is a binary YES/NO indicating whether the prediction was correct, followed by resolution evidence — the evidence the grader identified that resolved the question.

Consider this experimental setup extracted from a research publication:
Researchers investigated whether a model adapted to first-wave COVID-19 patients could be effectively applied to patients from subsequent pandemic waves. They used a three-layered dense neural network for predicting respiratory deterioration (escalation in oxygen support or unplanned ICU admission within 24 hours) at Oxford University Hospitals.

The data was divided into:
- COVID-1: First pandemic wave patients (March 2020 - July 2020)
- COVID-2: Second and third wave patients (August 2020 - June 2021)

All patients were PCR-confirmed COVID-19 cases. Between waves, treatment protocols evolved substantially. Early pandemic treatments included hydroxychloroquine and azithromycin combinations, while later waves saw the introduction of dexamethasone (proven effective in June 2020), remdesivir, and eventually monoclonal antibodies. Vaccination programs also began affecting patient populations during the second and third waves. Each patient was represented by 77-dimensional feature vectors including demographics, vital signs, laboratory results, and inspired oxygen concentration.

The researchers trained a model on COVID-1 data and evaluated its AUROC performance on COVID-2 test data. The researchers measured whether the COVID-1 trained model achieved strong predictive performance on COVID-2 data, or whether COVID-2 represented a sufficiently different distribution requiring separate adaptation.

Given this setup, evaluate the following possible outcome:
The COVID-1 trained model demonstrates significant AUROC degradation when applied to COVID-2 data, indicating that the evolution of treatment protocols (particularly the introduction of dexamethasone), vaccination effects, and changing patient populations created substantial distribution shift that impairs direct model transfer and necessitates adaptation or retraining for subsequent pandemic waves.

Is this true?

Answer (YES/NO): YES